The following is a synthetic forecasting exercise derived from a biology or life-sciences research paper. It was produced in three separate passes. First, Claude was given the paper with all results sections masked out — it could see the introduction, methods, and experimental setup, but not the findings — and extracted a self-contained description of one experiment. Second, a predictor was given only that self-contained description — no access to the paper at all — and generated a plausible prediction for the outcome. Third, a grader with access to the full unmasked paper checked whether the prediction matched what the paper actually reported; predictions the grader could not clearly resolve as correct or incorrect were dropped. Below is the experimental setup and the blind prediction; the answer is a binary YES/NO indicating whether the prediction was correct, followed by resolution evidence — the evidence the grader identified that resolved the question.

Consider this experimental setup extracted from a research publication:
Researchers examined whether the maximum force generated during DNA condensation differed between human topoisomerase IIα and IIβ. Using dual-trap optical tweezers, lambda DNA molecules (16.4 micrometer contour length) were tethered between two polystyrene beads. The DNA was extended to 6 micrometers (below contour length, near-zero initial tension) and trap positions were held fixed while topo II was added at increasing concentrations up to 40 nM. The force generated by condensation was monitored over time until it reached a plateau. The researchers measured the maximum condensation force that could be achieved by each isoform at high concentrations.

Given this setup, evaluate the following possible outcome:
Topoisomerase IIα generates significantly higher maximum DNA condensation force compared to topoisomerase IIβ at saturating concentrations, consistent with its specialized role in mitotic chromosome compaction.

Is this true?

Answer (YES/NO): NO